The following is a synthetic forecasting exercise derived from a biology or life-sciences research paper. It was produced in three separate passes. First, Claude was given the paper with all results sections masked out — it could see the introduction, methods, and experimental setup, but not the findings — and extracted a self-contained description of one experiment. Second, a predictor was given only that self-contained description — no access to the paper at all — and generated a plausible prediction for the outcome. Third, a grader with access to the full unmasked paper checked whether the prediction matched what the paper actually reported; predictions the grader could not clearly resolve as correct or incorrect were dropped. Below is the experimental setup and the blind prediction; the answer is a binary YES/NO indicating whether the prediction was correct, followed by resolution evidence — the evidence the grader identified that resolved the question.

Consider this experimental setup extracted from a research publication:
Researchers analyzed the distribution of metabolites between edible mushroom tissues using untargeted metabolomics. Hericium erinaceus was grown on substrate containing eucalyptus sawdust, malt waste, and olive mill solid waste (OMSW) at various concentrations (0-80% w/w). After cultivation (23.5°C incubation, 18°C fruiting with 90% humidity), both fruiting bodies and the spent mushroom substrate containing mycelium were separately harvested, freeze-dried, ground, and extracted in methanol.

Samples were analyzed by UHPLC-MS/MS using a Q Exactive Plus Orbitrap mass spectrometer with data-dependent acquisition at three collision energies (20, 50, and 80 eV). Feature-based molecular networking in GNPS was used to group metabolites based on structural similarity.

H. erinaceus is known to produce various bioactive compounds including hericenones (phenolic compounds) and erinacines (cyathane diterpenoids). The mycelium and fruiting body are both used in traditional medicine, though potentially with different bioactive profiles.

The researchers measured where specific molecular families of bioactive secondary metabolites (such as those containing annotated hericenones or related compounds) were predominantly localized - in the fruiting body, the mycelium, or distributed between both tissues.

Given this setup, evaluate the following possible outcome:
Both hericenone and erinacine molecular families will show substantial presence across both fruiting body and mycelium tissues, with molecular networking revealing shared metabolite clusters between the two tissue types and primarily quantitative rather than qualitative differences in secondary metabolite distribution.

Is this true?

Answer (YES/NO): NO